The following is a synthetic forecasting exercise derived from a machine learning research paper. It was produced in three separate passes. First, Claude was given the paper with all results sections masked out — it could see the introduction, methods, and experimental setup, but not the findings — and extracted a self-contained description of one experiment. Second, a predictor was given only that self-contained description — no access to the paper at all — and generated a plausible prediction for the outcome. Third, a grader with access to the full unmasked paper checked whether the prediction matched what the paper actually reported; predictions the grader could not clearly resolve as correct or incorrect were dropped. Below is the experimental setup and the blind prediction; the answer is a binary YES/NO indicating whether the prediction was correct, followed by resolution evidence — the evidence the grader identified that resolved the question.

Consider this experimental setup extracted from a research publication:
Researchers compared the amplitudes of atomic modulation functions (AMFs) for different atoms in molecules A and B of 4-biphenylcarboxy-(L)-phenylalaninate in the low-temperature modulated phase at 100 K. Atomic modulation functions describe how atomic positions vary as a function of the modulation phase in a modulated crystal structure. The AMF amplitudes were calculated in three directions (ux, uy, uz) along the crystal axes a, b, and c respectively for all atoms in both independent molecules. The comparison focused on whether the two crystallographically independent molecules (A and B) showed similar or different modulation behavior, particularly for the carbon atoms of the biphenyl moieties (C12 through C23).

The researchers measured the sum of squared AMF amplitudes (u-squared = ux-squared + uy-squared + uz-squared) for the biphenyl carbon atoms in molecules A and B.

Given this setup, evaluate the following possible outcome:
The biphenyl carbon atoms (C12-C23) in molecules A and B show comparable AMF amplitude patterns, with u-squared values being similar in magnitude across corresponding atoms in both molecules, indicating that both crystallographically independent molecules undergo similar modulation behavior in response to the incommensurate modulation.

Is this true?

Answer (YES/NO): NO